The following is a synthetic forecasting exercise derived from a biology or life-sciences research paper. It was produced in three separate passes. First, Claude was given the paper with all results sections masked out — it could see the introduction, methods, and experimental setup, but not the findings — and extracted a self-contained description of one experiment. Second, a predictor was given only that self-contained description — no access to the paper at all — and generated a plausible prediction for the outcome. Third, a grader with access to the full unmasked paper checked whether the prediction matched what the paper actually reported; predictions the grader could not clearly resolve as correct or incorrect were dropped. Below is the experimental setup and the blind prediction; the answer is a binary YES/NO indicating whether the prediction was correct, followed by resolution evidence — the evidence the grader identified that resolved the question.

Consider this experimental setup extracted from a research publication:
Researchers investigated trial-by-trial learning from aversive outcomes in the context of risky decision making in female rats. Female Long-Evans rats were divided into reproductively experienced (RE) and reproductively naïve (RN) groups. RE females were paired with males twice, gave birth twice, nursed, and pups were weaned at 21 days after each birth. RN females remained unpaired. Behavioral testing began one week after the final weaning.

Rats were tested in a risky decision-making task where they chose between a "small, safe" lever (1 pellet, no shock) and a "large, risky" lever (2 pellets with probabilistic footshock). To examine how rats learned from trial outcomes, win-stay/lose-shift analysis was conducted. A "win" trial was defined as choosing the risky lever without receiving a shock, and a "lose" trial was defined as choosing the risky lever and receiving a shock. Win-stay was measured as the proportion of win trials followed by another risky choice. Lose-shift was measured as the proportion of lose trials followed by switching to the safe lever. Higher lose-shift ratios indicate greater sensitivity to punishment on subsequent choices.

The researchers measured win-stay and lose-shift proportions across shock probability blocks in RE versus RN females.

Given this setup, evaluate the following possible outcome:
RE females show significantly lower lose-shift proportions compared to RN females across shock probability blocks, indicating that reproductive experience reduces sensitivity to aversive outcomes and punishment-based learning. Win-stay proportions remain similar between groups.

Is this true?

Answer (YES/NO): YES